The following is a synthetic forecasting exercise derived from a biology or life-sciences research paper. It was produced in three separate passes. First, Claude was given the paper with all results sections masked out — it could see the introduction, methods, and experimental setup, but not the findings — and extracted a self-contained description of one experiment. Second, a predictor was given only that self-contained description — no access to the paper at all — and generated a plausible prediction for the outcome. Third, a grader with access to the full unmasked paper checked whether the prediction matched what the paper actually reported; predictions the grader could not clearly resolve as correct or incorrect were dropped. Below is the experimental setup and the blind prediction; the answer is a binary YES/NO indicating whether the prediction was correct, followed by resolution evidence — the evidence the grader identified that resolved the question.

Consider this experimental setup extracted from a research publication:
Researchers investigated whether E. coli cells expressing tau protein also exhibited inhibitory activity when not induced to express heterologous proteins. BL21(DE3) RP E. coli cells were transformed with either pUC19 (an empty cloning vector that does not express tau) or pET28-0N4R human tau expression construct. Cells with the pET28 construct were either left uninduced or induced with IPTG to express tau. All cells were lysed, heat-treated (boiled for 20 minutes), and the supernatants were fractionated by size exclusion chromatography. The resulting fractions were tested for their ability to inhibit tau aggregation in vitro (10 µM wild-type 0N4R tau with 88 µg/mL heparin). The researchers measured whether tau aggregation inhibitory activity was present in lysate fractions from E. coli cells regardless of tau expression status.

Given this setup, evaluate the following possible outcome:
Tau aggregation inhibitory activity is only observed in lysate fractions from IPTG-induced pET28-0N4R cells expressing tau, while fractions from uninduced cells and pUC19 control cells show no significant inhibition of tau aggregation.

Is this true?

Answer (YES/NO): NO